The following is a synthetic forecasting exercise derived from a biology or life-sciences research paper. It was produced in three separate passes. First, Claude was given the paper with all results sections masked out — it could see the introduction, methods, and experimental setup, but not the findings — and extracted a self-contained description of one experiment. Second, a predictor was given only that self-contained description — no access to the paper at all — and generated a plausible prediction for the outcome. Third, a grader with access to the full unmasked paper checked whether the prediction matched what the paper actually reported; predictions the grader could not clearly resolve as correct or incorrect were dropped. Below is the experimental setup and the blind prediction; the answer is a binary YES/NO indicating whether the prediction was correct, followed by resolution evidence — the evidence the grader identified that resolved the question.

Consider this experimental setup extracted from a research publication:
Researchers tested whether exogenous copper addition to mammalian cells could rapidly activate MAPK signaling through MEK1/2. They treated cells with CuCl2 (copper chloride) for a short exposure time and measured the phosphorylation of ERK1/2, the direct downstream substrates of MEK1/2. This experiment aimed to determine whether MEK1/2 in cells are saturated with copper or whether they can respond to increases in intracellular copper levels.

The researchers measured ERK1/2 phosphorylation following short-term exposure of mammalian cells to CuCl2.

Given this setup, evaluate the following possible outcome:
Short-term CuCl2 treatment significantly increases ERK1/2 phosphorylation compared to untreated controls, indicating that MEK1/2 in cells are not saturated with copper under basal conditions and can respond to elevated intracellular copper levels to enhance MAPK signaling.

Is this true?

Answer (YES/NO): YES